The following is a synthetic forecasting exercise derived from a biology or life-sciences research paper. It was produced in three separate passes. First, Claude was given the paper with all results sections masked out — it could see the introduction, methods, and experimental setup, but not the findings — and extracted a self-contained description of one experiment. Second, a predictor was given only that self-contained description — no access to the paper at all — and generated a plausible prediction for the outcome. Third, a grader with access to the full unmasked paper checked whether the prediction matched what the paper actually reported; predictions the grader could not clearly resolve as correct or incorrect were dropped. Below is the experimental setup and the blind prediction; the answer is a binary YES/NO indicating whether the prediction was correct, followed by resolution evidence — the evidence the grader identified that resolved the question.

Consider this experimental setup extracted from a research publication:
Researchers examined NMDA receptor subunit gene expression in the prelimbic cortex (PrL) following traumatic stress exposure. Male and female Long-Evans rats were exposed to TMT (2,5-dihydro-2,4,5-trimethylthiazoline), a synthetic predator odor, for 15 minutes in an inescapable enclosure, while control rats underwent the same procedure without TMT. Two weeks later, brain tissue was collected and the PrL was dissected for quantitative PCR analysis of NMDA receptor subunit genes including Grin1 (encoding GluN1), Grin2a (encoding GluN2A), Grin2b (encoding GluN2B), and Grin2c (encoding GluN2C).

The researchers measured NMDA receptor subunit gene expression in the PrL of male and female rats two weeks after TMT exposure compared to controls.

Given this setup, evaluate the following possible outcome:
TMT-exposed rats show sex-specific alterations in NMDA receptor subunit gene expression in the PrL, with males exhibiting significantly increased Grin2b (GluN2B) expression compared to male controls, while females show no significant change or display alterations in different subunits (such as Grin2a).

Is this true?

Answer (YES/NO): NO